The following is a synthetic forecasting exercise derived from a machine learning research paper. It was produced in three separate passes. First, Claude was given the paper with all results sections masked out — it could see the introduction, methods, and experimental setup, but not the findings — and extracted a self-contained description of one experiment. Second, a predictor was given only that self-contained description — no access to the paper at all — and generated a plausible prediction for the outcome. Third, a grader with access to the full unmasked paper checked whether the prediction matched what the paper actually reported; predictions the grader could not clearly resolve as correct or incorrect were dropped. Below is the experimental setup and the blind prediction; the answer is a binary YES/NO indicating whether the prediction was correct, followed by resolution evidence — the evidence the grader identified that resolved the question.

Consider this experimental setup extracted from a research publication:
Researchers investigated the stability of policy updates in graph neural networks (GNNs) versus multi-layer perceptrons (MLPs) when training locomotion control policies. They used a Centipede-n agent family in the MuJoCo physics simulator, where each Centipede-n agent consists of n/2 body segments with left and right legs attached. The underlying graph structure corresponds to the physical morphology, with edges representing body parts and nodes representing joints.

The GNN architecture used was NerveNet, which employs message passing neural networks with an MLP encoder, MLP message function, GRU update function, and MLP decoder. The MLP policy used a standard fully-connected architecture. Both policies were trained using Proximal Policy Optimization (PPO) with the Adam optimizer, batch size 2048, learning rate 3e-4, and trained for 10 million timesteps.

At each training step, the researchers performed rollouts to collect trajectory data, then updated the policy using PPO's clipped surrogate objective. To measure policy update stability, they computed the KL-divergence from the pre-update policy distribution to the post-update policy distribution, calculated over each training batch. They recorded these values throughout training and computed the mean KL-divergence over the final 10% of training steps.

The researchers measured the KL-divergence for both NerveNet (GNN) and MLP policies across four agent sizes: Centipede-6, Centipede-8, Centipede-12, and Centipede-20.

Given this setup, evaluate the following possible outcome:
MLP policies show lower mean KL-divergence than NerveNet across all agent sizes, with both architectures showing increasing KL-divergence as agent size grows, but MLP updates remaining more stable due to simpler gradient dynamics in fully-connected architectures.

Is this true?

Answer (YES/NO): NO